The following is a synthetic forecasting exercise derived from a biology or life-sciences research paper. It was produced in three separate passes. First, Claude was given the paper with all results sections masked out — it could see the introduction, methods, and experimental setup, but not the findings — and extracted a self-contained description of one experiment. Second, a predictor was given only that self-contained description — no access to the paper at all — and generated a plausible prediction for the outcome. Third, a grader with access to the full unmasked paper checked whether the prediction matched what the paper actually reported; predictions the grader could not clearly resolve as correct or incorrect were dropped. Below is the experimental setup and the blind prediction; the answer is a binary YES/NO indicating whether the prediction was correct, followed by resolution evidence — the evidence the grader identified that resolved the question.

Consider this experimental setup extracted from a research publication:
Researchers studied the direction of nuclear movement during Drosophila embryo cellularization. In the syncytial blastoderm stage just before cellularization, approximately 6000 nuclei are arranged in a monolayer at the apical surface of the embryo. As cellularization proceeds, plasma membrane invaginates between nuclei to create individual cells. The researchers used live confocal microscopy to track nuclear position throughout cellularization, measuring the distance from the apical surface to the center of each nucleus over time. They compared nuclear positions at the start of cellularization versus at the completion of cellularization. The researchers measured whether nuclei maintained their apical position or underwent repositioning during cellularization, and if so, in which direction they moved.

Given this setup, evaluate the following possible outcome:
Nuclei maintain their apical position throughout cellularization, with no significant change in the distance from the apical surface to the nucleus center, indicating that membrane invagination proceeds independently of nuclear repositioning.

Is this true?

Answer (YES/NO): NO